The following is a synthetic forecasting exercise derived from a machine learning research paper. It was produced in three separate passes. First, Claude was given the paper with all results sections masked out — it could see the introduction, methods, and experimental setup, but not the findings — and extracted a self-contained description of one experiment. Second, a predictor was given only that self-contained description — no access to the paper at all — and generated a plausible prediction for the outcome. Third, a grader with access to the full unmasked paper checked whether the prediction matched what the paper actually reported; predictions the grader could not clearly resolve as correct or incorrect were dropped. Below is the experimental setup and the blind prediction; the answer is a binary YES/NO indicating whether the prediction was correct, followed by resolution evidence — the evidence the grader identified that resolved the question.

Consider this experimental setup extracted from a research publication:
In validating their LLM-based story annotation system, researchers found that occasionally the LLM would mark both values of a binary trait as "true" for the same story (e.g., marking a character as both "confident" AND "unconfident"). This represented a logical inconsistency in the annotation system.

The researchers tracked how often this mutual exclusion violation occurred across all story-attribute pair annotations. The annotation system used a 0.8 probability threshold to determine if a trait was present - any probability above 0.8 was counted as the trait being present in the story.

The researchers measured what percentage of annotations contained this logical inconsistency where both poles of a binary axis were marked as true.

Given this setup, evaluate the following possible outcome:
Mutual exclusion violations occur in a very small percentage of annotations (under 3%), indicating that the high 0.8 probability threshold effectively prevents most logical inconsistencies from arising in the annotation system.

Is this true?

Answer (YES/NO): YES